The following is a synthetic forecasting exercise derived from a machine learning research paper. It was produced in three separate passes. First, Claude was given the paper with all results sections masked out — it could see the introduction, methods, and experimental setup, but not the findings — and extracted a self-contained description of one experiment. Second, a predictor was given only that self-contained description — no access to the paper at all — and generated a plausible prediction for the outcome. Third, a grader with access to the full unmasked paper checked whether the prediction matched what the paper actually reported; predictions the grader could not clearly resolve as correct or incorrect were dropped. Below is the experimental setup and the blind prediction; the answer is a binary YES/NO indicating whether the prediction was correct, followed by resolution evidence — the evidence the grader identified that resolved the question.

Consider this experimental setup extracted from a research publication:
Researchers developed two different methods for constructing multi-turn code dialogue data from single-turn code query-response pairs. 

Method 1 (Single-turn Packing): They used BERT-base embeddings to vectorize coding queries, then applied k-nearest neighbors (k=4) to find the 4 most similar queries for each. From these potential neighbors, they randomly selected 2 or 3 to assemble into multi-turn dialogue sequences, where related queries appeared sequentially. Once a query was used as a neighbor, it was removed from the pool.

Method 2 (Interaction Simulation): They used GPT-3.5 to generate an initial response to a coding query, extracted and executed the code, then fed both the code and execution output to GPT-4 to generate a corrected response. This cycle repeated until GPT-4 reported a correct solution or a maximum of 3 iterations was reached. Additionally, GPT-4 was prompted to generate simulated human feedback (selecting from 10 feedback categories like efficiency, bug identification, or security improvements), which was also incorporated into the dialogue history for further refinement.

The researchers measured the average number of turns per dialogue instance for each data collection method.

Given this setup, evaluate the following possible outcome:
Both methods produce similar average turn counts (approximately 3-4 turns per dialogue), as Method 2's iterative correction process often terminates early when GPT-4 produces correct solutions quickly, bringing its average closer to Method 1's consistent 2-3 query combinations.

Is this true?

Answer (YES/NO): NO